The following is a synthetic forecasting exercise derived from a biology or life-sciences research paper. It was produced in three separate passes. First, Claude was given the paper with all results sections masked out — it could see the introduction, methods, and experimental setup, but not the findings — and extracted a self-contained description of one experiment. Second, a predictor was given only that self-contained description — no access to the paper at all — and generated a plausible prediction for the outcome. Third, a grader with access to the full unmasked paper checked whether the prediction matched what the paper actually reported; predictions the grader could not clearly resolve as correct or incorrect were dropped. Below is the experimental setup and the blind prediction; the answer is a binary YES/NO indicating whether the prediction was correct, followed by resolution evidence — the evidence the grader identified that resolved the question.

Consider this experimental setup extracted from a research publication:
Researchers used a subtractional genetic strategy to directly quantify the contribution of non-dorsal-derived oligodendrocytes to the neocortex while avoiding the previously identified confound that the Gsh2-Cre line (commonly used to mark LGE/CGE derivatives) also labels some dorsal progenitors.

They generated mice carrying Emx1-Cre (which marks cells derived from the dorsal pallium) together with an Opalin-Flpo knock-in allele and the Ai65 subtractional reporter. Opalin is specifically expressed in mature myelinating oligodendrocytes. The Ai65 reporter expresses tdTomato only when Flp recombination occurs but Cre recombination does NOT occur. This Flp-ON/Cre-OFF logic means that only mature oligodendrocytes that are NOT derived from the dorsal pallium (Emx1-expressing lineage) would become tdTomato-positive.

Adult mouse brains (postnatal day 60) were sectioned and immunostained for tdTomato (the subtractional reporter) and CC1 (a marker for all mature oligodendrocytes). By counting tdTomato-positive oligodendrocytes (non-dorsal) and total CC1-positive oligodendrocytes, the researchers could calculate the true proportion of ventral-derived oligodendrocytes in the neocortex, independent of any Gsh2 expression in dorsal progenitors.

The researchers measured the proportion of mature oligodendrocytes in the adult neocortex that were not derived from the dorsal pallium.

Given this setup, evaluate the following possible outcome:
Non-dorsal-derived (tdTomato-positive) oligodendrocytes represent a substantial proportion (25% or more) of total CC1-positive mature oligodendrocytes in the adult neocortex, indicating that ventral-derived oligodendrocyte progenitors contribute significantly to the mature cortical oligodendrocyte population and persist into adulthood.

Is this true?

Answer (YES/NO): NO